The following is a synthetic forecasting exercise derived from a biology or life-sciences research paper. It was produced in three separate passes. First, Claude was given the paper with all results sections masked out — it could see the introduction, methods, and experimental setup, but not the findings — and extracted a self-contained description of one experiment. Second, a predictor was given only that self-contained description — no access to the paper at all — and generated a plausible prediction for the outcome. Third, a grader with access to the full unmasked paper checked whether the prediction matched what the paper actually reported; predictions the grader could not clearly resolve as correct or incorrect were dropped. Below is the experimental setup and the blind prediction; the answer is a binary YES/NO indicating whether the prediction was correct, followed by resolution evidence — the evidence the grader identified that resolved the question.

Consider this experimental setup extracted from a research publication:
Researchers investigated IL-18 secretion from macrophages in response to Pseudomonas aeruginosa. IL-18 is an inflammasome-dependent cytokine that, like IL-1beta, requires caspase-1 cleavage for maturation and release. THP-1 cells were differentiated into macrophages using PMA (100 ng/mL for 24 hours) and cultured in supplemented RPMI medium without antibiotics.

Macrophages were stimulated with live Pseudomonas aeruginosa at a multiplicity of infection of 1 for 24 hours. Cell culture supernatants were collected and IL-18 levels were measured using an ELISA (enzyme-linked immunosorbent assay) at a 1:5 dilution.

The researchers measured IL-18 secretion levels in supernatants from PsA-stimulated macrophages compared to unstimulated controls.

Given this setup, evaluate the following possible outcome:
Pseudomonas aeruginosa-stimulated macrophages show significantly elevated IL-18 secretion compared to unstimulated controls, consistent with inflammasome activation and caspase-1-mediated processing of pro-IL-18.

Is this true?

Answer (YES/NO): YES